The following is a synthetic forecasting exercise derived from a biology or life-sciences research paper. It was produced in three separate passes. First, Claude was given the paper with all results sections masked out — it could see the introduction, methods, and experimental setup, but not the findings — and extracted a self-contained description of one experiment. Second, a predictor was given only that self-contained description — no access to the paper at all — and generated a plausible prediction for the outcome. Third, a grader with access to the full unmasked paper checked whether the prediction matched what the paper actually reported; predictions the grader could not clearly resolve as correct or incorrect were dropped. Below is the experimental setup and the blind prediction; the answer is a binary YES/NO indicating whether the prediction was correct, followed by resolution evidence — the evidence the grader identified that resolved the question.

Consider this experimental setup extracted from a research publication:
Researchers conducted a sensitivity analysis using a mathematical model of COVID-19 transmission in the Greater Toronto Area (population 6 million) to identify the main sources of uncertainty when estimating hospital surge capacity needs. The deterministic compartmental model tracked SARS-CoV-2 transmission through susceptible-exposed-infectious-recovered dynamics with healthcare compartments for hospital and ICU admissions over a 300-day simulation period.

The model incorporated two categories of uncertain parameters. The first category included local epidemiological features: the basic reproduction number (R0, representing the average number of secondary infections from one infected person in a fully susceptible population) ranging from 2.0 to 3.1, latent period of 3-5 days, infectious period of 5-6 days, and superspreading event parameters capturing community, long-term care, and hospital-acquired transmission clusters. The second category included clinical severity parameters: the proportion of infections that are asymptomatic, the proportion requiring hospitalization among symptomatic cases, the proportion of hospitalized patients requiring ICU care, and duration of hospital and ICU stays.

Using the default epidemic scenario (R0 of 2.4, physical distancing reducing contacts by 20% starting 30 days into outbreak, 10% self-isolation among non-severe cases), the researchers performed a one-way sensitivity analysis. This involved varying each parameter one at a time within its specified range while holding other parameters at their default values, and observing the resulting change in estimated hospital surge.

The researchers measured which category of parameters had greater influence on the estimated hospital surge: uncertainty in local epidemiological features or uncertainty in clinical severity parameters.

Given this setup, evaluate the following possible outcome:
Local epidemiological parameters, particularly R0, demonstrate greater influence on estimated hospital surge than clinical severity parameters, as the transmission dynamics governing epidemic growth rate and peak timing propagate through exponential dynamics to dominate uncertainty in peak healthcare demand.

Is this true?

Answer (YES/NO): NO